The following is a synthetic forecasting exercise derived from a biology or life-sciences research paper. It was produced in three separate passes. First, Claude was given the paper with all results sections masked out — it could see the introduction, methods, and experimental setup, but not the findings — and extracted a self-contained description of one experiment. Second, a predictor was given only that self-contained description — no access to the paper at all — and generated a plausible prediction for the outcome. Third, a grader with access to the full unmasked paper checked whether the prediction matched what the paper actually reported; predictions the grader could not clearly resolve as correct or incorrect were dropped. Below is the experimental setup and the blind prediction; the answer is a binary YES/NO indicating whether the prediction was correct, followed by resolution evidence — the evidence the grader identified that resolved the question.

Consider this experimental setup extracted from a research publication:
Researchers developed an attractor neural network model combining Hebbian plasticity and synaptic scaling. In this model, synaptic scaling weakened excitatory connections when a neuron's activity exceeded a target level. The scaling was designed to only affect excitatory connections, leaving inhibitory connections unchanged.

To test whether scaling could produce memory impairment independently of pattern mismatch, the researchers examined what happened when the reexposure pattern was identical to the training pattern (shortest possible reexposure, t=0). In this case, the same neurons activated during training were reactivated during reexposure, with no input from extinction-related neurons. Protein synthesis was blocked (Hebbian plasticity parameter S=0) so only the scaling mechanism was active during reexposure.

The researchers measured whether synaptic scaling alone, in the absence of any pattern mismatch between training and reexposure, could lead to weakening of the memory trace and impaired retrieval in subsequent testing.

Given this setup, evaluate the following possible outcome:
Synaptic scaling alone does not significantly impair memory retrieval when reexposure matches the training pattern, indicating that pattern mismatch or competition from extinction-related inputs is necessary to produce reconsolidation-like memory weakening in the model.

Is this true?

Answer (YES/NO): NO